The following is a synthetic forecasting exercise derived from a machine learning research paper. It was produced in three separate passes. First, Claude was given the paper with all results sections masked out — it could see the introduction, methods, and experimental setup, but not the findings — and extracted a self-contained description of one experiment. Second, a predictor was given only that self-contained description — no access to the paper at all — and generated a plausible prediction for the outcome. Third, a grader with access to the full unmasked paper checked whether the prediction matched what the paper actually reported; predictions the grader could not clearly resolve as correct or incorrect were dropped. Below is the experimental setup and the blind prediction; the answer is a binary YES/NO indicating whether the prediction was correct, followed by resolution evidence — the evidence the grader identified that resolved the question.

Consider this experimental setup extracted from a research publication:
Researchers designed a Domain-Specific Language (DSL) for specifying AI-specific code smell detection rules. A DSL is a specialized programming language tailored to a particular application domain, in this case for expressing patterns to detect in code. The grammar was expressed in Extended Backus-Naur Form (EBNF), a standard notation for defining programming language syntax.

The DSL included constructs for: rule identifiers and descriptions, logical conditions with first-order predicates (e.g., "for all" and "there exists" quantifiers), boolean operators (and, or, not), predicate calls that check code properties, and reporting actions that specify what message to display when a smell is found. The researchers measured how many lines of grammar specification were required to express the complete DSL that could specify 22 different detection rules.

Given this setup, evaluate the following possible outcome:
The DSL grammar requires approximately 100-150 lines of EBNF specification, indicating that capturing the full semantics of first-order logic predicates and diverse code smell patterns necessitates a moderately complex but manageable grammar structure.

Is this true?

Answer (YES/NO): NO